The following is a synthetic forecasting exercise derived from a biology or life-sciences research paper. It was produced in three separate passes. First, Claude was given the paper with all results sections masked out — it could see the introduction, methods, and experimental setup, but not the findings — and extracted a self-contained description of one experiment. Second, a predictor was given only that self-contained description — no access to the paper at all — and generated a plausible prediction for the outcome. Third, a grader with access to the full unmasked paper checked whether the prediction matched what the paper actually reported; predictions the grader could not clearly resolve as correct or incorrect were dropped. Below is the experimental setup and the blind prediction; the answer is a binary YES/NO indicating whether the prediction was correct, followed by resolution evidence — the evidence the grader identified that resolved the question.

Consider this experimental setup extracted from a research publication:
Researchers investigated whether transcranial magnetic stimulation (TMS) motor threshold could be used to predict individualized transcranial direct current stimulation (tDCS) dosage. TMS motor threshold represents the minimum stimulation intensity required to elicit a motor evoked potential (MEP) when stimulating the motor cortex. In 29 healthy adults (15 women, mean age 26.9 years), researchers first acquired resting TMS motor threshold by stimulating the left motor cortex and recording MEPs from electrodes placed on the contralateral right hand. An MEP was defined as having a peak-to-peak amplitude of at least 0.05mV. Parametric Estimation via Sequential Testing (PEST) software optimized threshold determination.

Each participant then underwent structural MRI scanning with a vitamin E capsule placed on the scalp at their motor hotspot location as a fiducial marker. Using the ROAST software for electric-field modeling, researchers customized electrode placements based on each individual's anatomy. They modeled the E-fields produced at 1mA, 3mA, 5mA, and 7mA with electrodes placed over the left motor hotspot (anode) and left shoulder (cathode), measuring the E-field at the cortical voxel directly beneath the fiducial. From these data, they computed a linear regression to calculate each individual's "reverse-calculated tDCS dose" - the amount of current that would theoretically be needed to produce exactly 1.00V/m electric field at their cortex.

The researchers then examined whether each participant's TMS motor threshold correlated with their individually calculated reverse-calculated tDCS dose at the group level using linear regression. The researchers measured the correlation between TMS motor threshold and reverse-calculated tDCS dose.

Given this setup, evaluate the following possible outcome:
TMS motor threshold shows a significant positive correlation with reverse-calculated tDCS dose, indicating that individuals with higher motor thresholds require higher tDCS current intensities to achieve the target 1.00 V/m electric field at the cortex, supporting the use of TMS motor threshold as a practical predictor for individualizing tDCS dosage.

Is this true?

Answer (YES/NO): NO